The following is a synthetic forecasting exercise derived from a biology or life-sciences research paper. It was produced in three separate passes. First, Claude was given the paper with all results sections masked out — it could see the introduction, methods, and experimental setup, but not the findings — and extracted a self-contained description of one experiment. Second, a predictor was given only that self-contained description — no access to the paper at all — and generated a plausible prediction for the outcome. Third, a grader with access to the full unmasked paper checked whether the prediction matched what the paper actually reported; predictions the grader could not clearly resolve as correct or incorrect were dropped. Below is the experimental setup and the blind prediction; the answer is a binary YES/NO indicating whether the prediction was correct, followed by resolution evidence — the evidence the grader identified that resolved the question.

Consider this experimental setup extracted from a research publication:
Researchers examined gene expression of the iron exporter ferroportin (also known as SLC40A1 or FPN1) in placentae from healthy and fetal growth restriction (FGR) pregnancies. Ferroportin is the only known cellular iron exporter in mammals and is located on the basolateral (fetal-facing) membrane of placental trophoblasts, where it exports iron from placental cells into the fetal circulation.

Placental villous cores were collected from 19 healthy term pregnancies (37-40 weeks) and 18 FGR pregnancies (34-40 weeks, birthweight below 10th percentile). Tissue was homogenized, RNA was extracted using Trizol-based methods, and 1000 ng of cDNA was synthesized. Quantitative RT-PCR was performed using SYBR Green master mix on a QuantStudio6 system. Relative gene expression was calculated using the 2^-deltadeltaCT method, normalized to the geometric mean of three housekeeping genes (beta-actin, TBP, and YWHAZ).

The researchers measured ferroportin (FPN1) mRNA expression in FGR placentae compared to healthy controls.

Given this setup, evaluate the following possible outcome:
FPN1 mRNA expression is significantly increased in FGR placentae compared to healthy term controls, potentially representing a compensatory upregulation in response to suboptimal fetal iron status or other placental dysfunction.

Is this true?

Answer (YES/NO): NO